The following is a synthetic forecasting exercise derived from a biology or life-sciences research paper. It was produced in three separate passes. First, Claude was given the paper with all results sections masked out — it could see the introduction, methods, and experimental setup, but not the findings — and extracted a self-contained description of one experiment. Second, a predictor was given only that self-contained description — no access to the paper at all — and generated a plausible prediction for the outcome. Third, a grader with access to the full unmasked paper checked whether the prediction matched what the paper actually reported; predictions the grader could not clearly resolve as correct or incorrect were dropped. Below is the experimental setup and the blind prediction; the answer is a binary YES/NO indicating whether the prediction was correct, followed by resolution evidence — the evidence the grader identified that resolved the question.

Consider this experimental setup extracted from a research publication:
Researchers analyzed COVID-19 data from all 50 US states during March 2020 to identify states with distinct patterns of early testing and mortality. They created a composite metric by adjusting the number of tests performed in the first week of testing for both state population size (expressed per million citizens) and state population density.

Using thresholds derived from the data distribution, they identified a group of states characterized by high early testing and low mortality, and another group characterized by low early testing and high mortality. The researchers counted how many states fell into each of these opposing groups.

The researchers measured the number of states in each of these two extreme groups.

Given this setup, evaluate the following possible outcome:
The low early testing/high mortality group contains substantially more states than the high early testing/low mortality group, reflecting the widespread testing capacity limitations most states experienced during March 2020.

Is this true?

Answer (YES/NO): NO